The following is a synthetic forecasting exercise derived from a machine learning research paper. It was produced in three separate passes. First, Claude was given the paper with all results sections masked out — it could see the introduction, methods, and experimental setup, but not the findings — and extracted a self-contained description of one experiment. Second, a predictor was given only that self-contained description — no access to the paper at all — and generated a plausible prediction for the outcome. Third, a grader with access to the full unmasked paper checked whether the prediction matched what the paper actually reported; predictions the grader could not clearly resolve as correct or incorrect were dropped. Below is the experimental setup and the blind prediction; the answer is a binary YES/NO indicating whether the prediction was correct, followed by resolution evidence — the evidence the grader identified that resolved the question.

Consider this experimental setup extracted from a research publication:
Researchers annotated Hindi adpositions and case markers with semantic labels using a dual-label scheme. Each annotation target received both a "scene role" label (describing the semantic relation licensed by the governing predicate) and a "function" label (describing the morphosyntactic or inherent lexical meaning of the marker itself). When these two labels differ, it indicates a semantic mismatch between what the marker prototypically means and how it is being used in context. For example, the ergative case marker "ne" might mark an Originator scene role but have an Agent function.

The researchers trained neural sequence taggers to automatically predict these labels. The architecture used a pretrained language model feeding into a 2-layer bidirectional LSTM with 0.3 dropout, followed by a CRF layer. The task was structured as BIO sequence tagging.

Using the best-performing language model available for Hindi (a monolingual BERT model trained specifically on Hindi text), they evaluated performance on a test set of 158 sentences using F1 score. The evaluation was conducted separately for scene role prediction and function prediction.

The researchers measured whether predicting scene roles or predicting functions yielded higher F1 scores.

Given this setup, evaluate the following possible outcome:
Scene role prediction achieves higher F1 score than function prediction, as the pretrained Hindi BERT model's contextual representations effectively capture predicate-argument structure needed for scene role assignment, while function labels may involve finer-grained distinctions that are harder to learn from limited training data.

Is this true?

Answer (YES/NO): NO